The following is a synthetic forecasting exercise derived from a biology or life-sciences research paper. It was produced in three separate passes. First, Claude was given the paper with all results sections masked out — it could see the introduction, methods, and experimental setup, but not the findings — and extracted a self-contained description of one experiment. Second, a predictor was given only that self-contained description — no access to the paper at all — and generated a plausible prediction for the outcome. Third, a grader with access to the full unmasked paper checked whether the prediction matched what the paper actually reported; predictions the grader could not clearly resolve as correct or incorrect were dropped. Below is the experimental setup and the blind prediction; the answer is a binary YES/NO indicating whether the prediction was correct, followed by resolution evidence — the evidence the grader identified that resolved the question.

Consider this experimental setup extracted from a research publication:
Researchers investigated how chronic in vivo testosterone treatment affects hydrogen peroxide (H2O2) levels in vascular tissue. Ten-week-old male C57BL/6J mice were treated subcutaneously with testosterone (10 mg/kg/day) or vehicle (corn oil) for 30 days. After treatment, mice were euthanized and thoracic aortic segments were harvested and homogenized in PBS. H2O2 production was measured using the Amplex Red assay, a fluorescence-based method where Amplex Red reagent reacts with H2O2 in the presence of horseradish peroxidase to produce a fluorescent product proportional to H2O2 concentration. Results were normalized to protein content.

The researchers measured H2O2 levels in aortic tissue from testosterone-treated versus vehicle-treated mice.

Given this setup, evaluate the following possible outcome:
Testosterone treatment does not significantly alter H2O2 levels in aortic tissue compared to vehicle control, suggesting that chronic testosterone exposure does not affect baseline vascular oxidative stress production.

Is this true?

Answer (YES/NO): NO